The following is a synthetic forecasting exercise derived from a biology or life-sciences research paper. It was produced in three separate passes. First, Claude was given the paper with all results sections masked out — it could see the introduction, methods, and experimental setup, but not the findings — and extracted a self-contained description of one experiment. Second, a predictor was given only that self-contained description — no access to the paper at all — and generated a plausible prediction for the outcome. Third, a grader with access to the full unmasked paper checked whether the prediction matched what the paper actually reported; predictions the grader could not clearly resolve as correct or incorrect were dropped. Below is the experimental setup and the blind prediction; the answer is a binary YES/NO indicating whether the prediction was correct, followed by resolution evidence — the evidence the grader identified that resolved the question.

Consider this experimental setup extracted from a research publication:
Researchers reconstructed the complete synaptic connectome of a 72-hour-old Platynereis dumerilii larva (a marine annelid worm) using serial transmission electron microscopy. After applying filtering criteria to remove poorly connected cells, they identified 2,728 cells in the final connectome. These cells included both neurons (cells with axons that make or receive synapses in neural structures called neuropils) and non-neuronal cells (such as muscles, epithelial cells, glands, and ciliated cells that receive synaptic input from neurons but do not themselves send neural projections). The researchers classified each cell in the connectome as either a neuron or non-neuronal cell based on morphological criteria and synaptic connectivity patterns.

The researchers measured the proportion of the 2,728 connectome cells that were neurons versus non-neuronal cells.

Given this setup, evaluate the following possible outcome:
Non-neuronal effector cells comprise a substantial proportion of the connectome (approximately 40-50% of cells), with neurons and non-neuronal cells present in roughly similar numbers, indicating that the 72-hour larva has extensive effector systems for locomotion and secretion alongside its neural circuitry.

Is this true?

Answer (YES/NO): NO